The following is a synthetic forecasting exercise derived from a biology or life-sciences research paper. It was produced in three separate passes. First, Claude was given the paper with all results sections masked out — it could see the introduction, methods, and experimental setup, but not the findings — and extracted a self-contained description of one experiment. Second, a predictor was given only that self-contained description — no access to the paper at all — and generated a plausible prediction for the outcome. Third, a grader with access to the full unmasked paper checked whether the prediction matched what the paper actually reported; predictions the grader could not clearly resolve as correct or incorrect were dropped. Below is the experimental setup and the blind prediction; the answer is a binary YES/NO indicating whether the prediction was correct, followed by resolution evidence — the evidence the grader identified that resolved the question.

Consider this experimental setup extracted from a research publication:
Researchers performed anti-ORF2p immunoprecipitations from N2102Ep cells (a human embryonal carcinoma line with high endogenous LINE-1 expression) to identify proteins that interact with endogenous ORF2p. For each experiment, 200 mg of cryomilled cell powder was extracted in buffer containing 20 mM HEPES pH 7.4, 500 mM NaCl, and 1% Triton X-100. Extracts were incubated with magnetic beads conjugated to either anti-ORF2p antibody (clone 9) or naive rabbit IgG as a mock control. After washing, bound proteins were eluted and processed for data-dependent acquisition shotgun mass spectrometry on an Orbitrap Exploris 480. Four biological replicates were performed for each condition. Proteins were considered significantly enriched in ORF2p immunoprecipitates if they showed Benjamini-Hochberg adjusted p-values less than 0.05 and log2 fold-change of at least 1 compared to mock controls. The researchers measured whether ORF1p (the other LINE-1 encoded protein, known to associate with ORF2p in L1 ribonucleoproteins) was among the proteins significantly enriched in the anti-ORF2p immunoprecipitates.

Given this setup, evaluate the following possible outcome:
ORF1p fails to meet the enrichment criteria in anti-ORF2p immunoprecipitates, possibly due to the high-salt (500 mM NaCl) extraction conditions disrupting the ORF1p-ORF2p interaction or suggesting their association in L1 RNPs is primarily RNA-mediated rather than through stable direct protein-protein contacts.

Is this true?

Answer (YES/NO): NO